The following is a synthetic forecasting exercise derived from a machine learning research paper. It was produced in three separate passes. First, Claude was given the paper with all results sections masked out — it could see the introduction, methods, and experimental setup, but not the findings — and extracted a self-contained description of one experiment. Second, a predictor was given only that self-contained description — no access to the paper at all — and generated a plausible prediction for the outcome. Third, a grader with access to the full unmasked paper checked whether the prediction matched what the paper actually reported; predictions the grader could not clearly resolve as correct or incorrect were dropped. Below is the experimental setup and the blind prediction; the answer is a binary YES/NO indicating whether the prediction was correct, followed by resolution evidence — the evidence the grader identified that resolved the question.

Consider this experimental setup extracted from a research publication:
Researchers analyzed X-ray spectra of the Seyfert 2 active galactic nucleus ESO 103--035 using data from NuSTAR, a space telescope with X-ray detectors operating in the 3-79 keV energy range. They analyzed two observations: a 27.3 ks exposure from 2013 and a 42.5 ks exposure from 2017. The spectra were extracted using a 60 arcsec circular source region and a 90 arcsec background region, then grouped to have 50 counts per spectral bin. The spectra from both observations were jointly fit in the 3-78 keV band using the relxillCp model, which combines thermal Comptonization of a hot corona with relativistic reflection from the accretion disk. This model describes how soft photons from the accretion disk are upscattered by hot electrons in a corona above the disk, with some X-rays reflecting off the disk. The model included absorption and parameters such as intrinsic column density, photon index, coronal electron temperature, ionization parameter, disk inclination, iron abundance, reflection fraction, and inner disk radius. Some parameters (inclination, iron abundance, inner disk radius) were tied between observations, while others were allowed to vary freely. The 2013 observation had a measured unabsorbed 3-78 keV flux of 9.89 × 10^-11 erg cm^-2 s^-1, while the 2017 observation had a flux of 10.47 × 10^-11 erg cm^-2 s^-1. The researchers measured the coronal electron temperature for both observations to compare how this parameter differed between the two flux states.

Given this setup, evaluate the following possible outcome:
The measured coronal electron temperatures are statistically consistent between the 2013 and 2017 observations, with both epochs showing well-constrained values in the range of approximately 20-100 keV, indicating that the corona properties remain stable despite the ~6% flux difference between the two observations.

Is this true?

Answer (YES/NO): NO